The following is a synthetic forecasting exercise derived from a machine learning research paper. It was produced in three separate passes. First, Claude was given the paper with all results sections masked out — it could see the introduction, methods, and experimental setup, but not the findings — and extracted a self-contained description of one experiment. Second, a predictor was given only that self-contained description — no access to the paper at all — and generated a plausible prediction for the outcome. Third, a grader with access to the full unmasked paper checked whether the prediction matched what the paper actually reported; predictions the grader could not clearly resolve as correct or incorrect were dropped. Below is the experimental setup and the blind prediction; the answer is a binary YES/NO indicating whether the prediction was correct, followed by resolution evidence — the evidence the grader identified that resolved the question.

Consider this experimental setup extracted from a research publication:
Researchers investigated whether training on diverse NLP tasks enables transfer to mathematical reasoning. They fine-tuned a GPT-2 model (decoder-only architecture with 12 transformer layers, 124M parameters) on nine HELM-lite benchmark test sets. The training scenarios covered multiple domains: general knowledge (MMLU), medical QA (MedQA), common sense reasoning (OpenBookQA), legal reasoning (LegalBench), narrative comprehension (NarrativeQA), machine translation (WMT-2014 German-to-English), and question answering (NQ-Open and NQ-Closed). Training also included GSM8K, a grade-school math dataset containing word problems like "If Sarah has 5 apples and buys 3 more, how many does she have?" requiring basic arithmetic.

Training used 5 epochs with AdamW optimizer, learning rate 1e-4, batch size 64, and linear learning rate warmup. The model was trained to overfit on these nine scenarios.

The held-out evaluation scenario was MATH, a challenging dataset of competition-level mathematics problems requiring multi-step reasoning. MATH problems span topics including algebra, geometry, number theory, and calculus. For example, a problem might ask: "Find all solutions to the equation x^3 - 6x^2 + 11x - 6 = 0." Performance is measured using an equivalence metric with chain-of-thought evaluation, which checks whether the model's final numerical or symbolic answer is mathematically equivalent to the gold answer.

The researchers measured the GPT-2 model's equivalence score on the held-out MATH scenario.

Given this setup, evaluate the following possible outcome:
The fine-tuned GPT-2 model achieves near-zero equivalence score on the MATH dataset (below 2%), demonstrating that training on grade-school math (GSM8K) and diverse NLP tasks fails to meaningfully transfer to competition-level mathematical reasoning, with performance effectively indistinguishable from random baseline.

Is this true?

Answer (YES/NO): YES